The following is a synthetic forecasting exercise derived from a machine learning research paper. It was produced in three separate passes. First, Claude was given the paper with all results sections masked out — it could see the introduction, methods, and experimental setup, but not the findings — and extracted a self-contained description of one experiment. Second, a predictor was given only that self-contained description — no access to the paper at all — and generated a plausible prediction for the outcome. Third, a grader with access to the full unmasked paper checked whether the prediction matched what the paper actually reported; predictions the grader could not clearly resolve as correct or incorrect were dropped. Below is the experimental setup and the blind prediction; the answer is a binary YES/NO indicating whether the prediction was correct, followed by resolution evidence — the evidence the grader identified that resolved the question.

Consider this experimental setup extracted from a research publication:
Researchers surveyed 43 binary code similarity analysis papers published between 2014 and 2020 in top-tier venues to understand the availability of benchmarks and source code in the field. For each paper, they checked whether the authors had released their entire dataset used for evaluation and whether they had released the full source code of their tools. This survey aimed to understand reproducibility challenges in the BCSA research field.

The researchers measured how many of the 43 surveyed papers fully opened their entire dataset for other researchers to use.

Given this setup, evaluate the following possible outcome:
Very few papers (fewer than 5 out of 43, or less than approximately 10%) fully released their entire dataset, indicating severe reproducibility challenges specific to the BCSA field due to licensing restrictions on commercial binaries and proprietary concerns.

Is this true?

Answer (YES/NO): YES